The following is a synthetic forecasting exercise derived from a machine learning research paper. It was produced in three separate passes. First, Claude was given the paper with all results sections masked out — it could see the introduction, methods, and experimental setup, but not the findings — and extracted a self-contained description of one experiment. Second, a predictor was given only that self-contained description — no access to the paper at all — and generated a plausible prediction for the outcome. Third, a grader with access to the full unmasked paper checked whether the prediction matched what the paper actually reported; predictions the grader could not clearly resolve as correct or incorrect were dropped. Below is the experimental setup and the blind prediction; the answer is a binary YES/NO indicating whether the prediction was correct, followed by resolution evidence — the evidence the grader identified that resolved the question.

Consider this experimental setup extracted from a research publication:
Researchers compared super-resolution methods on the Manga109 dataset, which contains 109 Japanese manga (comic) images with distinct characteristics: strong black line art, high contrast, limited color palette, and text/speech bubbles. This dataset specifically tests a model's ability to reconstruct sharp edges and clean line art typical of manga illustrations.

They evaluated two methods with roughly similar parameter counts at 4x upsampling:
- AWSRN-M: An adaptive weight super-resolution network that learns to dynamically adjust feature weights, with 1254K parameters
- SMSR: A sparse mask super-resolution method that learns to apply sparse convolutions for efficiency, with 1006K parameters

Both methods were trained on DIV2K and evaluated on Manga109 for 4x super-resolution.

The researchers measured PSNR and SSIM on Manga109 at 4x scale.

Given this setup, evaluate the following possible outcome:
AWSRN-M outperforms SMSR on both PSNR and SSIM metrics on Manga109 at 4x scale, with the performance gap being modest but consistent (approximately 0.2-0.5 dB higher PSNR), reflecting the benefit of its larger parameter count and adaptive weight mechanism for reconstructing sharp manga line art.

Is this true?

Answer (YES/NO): NO